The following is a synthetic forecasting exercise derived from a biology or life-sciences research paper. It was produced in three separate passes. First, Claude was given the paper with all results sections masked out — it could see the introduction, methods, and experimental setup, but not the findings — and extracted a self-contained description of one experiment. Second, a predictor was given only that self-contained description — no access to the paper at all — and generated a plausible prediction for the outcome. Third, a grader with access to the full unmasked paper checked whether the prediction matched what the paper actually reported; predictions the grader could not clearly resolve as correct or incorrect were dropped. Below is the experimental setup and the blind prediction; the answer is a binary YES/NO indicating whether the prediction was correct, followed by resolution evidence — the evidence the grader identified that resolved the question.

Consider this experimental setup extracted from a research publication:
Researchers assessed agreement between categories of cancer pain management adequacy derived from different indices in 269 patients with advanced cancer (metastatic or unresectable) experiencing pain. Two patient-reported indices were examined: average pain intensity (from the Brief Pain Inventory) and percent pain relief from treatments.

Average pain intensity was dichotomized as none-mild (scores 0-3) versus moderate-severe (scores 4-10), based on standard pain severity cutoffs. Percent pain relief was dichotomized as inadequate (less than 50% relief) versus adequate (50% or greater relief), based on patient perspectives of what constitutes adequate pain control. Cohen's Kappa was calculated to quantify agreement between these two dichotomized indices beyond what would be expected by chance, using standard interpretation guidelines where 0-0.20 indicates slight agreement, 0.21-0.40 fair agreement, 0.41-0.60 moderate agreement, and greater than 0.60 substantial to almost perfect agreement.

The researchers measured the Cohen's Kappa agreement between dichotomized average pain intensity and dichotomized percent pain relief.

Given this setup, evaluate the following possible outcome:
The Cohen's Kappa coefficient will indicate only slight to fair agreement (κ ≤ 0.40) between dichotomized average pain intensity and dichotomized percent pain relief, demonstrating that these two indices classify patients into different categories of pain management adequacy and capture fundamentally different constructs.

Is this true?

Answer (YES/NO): NO